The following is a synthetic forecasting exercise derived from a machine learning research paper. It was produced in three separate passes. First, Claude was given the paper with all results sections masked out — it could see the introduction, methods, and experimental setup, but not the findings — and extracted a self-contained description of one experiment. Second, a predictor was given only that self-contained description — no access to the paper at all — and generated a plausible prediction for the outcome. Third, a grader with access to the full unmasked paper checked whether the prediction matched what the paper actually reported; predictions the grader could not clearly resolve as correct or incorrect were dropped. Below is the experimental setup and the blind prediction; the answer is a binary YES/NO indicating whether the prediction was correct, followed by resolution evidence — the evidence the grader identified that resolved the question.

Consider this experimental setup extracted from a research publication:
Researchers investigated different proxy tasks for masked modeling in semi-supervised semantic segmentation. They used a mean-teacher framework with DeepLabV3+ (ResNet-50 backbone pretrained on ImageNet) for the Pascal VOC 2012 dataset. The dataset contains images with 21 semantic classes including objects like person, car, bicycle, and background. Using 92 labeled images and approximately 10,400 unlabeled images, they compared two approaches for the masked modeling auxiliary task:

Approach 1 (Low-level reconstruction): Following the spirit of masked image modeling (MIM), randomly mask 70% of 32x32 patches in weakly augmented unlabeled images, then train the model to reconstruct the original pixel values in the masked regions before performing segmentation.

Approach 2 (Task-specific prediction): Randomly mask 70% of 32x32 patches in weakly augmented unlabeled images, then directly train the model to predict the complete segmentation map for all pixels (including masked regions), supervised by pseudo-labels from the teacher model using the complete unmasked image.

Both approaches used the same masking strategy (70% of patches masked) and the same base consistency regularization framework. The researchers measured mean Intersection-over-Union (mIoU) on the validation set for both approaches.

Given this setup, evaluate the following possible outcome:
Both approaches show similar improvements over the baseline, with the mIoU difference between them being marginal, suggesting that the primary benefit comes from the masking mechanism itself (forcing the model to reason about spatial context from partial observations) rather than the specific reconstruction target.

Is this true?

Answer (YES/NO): NO